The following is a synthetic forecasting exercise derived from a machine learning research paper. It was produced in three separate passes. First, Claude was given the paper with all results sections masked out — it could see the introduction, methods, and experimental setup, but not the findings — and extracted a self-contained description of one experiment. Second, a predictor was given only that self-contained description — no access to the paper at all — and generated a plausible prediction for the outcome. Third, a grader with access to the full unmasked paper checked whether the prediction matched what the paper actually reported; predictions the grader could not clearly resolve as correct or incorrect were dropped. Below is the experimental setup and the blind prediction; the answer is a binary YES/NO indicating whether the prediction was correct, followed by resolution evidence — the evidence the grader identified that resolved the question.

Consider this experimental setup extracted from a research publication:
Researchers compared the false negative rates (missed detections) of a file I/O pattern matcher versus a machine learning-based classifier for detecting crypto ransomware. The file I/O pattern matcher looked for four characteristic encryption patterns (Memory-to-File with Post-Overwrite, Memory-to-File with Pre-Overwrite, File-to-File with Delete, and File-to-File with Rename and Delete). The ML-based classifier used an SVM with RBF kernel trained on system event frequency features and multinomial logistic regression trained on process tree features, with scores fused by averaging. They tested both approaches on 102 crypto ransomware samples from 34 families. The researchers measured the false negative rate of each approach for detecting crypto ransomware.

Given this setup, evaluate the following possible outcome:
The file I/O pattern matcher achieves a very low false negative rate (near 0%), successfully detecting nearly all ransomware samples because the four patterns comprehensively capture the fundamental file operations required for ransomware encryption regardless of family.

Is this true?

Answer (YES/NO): NO